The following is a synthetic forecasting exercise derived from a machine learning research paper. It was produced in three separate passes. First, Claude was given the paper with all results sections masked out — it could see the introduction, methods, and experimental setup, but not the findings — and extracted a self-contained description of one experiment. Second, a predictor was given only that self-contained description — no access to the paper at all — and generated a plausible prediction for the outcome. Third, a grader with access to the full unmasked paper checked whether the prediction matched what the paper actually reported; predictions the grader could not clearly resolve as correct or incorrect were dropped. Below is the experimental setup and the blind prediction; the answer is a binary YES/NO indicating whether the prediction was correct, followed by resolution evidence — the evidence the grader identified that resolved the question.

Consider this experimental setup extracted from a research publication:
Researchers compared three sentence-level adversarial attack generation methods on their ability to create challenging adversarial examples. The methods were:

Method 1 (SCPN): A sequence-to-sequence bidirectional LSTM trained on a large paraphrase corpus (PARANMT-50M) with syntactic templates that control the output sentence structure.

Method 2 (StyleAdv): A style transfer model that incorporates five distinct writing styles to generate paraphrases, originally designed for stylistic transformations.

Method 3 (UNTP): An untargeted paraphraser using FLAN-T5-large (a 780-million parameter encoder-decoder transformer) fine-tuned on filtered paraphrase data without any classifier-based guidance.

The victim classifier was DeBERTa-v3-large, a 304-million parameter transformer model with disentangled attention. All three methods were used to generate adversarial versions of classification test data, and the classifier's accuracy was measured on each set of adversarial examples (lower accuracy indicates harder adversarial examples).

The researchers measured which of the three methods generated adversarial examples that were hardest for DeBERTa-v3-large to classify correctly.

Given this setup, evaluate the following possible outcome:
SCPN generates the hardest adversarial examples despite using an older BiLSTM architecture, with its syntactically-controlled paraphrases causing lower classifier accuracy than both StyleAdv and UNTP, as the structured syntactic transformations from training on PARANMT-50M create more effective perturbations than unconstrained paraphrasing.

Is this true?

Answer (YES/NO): NO